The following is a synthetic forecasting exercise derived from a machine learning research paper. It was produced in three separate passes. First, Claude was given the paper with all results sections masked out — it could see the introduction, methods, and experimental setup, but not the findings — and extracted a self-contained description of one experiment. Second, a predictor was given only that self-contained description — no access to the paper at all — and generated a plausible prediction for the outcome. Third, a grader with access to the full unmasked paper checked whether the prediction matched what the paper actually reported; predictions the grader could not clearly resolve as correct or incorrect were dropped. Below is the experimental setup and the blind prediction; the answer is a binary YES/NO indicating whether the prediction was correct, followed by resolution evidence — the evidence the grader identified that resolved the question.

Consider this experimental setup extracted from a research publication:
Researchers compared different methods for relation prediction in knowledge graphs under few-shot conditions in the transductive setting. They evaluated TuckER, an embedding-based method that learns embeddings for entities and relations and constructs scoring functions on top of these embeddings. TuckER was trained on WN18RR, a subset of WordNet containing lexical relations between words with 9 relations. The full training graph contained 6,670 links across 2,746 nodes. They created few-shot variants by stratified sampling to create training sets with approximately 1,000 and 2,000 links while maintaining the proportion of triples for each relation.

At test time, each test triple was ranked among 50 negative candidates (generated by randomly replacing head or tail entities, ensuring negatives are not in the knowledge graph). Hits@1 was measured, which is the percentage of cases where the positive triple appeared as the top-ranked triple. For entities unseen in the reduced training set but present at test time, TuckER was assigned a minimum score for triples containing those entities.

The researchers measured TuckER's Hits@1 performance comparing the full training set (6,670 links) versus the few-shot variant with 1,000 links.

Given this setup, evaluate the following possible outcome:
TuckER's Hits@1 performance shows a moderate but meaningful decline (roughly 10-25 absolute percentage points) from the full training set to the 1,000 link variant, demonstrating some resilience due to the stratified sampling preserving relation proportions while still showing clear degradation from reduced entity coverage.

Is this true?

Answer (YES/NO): NO